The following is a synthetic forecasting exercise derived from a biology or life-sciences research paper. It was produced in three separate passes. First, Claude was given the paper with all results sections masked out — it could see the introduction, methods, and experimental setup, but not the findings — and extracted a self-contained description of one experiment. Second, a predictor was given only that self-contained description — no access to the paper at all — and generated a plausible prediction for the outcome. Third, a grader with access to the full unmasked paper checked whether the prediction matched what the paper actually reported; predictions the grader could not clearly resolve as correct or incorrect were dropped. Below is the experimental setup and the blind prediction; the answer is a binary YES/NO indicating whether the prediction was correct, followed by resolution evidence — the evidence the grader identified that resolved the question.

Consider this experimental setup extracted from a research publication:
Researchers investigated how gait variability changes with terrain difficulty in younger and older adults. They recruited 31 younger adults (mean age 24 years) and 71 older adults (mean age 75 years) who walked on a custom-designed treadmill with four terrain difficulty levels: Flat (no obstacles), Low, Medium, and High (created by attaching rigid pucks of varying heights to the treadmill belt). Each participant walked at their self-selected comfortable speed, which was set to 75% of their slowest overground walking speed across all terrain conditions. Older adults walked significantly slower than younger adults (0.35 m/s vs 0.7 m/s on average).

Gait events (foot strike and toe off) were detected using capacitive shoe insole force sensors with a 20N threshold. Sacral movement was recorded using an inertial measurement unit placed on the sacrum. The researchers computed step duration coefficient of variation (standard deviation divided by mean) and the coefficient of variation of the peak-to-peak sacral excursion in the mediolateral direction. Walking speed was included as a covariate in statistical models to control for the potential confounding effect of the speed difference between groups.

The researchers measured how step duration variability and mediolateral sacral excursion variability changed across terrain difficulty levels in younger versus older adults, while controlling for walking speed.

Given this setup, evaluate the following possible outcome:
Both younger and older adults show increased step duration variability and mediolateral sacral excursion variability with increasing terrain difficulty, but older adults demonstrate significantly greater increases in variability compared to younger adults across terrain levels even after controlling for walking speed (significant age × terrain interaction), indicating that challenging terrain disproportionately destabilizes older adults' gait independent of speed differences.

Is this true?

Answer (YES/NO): YES